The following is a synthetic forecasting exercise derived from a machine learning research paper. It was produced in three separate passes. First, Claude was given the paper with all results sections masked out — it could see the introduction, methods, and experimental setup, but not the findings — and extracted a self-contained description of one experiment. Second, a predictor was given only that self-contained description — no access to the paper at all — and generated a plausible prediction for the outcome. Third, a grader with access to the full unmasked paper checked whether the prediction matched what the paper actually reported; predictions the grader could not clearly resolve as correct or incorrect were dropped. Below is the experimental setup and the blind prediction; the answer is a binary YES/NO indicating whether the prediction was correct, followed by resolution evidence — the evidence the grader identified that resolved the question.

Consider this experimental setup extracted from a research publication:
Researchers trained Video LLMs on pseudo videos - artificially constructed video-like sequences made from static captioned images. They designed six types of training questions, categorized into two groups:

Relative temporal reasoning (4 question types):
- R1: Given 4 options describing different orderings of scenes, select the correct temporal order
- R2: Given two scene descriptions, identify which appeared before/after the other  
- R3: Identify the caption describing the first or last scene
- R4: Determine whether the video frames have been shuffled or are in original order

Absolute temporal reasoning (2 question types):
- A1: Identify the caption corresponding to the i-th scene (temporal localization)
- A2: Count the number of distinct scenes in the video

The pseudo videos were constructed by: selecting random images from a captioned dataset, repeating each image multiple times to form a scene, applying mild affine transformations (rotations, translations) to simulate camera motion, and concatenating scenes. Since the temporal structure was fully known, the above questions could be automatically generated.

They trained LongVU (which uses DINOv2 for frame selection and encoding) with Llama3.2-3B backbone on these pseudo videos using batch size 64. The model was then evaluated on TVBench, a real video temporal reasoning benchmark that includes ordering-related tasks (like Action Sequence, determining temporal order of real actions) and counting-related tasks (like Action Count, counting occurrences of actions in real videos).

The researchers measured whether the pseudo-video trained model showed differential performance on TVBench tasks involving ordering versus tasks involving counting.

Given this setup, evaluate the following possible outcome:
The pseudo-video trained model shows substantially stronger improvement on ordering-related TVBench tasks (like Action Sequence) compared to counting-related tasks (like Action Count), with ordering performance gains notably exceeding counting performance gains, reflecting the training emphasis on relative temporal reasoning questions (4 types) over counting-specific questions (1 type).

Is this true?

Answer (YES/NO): YES